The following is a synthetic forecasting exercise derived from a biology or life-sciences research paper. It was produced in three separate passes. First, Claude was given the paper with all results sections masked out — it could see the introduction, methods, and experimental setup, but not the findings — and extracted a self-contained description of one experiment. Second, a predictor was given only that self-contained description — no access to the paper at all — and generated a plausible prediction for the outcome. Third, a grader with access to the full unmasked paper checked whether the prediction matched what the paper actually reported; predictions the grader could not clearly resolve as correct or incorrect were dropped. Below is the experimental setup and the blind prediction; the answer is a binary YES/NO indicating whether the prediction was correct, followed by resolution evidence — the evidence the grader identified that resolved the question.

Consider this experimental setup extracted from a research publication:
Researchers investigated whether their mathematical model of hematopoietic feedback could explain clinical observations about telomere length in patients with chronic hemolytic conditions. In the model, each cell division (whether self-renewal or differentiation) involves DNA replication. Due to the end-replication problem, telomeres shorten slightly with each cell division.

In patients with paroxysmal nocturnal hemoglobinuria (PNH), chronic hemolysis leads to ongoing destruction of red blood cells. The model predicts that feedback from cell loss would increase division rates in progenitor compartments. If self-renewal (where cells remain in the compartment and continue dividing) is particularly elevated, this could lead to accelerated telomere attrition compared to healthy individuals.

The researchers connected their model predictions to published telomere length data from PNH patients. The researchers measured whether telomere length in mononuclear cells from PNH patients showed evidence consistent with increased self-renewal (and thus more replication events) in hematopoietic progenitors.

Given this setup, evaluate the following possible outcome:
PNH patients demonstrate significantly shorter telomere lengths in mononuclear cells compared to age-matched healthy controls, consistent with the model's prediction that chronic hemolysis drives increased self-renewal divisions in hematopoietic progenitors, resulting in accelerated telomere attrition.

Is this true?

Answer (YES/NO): YES